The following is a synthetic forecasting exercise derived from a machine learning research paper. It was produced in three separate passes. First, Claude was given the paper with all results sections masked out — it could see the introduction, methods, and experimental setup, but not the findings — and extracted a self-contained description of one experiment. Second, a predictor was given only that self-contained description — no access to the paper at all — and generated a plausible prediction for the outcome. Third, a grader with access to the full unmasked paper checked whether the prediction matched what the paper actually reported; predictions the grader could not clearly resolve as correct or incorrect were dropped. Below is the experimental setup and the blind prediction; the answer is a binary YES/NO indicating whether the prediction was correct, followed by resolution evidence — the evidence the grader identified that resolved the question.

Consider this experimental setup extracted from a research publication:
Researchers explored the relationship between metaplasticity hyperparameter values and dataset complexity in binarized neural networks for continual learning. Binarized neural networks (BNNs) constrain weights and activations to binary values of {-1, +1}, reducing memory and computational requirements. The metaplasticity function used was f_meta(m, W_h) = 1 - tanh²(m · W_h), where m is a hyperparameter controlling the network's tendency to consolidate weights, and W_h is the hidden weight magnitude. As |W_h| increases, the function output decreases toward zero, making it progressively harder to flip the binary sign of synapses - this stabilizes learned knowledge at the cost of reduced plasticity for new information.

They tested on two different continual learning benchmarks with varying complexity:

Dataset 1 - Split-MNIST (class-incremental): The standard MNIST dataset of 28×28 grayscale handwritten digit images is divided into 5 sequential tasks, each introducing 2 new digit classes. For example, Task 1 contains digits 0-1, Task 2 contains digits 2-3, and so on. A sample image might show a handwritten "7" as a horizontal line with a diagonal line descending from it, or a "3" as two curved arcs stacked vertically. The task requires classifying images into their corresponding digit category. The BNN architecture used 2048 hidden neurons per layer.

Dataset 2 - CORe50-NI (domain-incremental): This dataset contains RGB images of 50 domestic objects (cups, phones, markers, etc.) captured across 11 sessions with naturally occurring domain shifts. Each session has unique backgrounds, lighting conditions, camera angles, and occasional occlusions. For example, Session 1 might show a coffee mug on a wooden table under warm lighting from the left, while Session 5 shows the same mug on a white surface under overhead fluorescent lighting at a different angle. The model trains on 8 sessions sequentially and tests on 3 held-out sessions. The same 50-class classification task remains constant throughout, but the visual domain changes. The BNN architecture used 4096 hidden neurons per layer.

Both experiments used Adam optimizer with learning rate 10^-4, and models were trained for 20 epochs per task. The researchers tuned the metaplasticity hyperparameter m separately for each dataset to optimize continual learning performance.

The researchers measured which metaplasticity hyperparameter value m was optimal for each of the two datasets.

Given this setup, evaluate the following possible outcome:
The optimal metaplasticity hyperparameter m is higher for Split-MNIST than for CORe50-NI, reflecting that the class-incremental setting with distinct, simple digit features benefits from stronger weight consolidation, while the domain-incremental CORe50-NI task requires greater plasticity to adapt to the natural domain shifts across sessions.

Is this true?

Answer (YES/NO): NO